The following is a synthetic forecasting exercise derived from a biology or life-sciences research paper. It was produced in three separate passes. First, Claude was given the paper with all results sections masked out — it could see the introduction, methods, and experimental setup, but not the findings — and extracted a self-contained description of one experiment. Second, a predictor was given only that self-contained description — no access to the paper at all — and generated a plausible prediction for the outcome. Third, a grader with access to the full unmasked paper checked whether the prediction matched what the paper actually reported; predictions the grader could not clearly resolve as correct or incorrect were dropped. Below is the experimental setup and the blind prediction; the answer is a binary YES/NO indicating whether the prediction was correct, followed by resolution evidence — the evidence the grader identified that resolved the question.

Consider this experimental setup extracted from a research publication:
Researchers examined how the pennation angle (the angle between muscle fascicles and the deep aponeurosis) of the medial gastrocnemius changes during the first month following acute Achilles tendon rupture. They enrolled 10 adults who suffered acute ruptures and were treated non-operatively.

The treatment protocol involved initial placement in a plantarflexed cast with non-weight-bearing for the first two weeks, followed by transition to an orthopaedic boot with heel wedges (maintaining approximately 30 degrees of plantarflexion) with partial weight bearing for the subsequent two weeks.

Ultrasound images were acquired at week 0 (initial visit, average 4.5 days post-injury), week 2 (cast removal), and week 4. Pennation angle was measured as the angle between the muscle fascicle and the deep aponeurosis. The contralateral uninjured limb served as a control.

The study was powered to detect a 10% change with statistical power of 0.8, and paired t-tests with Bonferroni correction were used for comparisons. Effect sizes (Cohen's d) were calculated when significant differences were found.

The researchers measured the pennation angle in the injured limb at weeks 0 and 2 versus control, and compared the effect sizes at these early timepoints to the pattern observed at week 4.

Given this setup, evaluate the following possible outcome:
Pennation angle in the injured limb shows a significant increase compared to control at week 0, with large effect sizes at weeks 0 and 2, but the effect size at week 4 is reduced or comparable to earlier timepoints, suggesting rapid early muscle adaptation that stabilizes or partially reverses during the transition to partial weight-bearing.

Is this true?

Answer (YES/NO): YES